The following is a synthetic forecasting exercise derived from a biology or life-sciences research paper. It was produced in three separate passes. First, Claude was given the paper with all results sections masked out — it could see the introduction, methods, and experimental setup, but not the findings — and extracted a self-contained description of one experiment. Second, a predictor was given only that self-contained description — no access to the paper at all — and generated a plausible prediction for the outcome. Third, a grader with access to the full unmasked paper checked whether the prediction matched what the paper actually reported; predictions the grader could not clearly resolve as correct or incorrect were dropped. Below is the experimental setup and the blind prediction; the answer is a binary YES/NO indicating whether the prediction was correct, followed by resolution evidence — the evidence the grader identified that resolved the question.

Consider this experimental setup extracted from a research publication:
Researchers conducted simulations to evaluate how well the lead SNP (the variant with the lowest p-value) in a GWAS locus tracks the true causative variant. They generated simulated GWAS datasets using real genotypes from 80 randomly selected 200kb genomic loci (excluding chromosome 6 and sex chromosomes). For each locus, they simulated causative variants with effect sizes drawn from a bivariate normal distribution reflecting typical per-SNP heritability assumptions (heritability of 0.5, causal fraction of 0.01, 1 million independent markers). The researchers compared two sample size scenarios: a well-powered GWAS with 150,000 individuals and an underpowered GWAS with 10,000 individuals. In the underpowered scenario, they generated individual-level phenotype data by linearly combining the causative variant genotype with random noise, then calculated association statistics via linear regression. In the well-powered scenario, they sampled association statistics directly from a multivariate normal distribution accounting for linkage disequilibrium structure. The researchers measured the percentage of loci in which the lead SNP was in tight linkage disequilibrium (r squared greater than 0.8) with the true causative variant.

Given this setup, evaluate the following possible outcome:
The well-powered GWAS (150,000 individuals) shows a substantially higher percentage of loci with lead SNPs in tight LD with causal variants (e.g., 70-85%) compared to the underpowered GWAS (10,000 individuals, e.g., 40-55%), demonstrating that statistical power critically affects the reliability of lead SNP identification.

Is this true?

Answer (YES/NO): NO